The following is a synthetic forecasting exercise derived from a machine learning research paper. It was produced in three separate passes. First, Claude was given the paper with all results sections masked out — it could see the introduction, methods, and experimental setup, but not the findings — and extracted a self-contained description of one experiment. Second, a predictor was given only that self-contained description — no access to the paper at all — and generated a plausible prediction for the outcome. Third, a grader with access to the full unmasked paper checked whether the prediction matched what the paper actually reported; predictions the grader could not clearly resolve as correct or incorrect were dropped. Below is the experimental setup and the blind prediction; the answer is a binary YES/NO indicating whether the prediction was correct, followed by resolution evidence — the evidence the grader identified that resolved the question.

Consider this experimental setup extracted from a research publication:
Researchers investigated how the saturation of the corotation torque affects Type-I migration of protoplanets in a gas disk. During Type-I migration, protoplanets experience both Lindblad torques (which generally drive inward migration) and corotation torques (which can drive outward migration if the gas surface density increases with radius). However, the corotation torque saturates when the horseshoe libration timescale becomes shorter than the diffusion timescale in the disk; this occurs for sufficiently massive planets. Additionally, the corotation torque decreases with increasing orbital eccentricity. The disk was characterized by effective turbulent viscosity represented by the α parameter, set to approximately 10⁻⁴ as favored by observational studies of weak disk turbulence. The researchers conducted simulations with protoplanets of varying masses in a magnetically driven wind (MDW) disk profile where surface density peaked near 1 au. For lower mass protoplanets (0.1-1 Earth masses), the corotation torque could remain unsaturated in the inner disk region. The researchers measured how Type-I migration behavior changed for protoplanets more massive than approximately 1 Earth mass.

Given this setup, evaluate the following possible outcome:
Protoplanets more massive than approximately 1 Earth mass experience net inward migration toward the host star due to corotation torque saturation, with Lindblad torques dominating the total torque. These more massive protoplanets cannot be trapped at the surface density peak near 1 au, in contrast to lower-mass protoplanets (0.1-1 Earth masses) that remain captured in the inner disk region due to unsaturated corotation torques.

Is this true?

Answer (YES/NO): NO